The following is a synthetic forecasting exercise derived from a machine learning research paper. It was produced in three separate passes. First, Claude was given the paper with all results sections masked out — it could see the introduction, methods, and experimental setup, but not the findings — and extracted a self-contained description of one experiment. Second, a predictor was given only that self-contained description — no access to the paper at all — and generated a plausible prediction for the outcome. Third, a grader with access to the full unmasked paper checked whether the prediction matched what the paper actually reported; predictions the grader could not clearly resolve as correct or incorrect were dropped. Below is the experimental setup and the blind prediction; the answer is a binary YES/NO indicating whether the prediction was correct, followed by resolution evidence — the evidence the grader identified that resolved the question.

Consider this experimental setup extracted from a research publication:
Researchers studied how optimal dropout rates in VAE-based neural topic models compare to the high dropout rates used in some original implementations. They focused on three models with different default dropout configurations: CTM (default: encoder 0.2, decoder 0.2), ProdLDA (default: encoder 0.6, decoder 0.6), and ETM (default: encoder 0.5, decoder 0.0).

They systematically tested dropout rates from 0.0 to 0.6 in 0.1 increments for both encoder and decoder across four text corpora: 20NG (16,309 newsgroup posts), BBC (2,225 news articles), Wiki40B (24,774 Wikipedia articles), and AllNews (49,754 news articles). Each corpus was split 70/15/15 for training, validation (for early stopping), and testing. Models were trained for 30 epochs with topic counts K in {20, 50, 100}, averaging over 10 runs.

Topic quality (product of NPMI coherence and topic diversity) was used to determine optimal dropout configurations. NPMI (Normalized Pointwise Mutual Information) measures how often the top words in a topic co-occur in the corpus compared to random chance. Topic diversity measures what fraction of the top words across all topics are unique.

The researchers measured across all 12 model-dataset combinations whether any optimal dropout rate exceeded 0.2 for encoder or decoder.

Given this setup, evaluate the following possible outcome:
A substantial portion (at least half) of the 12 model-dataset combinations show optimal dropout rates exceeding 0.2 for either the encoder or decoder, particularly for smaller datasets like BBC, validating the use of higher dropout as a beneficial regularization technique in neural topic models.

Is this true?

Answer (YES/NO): NO